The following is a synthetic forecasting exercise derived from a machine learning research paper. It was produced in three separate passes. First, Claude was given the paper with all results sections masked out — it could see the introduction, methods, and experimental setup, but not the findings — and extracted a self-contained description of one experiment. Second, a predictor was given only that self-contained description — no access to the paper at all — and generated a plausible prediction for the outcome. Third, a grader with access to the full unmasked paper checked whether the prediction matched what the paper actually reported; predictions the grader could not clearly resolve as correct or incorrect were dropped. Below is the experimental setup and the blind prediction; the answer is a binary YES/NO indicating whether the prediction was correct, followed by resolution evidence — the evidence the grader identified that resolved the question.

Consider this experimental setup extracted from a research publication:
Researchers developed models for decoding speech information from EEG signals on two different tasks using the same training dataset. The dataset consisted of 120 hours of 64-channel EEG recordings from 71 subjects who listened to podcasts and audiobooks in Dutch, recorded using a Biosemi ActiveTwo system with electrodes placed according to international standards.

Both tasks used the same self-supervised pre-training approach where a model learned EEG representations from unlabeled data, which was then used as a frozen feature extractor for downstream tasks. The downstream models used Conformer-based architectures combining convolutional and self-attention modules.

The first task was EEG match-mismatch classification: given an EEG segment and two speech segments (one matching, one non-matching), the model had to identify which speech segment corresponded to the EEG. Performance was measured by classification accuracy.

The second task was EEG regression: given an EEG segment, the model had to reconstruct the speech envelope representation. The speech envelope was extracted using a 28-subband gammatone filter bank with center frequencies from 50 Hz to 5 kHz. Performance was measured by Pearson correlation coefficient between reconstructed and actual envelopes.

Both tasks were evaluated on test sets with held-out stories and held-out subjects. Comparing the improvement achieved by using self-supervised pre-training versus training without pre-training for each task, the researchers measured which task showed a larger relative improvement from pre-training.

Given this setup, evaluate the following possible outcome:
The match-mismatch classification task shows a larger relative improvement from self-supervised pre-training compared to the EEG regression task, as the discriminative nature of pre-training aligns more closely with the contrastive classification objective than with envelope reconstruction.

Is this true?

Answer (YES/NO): NO